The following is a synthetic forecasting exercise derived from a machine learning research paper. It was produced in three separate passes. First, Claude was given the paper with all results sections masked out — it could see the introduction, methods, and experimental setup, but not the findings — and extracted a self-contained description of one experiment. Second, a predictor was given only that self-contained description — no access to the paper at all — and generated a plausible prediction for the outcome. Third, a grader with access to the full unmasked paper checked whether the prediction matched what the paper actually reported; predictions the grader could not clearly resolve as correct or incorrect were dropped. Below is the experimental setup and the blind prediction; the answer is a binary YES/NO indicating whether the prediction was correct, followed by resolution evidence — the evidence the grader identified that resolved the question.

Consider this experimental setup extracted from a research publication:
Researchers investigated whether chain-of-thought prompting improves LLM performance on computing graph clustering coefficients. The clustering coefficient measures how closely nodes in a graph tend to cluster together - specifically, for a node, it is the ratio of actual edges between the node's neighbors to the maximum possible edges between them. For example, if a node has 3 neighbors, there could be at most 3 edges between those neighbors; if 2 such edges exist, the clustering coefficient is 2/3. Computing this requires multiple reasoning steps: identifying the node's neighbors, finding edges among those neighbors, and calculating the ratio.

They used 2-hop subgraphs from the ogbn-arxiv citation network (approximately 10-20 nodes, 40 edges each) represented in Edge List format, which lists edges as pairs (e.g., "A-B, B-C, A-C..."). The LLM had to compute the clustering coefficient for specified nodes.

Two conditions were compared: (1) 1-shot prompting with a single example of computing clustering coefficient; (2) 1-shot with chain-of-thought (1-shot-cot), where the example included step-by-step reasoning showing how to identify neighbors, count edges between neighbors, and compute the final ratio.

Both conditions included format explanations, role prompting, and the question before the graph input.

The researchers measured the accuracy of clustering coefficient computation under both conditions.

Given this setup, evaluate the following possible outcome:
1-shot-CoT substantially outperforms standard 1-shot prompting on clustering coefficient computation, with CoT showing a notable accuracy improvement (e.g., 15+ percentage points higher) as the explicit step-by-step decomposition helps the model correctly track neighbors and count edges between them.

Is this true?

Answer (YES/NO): NO